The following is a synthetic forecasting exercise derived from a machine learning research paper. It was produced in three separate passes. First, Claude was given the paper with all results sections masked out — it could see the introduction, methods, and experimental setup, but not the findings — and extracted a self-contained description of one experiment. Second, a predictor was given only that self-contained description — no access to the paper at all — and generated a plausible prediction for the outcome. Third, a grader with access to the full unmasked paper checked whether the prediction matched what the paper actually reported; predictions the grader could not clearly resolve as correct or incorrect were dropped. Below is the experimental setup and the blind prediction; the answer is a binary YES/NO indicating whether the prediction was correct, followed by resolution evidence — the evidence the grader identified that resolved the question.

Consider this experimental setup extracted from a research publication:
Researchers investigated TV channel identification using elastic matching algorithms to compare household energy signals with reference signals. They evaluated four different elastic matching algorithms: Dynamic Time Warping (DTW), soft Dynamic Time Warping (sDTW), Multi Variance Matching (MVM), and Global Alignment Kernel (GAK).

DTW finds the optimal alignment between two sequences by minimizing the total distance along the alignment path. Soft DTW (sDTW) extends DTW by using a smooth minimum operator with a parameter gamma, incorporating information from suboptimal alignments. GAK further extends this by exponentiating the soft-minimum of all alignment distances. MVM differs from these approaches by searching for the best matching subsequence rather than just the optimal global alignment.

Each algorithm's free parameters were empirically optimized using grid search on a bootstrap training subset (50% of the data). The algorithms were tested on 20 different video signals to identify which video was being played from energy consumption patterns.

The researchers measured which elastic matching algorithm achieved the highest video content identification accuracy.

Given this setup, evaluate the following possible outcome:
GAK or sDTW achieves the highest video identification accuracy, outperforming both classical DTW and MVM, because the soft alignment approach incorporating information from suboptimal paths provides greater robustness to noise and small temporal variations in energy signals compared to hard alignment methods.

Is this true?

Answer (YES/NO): NO